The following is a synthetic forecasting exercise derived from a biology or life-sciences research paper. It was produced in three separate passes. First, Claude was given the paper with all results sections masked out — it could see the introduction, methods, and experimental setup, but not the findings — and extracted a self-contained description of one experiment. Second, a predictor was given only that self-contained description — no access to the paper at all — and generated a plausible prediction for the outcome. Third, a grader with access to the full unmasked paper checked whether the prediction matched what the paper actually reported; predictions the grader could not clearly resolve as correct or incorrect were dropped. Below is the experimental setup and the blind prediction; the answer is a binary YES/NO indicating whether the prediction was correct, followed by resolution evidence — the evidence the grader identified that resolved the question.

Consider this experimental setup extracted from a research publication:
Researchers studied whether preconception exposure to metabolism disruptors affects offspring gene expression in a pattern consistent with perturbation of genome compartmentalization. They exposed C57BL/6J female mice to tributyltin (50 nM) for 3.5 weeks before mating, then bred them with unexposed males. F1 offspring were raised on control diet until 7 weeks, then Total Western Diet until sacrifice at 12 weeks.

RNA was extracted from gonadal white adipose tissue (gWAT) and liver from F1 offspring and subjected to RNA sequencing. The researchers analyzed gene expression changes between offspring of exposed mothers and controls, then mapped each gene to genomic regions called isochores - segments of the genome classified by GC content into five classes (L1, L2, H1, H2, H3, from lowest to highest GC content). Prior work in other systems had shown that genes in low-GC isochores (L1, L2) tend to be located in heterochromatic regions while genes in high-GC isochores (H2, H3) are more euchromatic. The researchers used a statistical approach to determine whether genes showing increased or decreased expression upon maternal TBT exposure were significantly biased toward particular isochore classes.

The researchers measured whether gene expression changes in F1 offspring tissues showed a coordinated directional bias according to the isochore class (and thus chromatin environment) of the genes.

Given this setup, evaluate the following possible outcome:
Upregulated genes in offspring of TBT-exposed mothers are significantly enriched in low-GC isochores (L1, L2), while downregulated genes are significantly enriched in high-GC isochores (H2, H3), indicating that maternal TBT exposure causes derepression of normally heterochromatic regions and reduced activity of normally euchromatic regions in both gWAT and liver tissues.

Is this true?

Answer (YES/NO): NO